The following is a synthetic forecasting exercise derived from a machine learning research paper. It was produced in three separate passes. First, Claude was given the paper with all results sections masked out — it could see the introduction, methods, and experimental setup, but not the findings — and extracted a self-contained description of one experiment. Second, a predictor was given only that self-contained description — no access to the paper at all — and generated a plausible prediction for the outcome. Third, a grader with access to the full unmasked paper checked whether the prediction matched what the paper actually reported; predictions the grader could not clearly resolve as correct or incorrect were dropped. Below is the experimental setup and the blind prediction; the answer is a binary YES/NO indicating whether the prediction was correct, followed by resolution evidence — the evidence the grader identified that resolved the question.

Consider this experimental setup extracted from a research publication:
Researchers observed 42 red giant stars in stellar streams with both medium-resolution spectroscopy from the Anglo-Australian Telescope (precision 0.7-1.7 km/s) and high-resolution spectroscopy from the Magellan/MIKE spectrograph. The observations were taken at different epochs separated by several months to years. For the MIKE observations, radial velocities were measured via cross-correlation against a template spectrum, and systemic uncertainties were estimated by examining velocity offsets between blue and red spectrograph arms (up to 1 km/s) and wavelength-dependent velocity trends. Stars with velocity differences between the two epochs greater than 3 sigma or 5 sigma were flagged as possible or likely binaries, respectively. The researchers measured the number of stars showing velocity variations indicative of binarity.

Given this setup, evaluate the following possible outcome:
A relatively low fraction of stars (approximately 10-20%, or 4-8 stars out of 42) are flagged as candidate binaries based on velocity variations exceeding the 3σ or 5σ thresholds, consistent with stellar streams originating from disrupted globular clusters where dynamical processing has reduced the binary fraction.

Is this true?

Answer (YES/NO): YES